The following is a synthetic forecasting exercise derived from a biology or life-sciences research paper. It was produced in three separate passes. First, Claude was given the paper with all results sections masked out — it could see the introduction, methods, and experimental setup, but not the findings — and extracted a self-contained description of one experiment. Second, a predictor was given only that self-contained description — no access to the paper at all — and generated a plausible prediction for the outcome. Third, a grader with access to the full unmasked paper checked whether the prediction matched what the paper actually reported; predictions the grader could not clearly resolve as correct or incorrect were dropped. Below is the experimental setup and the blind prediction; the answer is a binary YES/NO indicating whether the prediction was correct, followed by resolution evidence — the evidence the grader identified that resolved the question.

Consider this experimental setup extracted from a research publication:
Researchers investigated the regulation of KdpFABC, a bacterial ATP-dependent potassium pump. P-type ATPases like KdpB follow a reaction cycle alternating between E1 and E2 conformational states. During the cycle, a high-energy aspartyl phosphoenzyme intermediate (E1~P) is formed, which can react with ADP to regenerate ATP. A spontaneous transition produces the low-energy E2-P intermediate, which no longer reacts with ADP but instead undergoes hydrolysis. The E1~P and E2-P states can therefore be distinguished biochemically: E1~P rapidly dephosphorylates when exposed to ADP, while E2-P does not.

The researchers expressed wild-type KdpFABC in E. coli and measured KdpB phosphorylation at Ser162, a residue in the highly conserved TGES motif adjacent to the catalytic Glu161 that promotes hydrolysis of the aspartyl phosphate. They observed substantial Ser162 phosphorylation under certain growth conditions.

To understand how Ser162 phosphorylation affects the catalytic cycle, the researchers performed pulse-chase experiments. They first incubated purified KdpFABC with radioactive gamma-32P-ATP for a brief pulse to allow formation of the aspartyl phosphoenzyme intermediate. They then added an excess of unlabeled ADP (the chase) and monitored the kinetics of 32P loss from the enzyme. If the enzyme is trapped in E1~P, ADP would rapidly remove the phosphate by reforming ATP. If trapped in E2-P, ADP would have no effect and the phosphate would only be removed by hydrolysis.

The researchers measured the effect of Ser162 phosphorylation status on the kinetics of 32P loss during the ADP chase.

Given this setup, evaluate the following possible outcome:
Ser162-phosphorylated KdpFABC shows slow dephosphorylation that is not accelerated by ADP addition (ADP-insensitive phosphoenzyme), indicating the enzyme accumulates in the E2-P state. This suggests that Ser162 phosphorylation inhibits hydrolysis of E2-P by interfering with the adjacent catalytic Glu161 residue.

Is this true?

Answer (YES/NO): NO